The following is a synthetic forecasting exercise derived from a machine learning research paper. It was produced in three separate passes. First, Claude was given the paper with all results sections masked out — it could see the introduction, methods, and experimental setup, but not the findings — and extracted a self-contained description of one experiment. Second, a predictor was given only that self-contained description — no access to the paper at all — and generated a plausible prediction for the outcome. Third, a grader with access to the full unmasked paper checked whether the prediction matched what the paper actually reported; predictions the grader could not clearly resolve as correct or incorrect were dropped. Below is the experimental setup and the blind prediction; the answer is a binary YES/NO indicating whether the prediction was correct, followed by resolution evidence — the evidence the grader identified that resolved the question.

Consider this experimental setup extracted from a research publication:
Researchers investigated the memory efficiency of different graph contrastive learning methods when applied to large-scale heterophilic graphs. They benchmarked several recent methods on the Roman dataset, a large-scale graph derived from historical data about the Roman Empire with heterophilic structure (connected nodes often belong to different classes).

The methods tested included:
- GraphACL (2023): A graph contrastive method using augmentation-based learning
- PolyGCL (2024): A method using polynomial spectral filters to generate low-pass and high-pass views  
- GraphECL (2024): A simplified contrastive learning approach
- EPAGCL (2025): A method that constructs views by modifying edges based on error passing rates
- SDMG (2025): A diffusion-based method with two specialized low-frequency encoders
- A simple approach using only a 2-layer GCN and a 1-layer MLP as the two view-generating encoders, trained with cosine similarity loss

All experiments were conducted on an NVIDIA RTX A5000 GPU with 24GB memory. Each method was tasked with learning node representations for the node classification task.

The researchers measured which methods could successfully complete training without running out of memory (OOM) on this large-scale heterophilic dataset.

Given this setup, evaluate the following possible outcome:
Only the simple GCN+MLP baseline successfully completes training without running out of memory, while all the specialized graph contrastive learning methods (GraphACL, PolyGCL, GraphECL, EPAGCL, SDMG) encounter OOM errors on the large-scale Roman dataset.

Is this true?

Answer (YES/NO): NO